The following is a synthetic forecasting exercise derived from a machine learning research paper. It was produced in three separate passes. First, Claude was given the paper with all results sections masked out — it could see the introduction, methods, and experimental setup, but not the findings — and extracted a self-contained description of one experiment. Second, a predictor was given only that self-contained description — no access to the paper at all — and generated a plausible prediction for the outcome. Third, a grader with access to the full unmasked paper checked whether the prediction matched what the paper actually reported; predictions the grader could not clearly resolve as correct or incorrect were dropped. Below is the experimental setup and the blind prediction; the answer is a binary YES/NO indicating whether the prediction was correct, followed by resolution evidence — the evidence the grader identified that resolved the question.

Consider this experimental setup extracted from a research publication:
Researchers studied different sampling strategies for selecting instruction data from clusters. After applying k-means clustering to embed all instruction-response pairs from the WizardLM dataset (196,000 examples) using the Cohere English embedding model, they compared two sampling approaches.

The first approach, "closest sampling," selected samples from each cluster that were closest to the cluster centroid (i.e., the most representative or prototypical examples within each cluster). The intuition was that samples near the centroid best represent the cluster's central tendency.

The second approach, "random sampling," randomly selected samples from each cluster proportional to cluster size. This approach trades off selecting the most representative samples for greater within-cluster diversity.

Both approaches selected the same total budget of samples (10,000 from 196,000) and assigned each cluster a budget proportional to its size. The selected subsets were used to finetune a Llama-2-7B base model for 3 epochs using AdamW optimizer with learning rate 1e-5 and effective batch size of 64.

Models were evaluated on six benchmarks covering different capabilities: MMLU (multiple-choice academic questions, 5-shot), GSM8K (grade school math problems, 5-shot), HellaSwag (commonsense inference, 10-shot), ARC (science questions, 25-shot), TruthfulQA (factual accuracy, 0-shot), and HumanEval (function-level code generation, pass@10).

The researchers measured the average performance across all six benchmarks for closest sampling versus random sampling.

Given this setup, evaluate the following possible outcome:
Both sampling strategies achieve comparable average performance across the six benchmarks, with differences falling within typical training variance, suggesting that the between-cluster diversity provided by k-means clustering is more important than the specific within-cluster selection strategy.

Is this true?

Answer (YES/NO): NO